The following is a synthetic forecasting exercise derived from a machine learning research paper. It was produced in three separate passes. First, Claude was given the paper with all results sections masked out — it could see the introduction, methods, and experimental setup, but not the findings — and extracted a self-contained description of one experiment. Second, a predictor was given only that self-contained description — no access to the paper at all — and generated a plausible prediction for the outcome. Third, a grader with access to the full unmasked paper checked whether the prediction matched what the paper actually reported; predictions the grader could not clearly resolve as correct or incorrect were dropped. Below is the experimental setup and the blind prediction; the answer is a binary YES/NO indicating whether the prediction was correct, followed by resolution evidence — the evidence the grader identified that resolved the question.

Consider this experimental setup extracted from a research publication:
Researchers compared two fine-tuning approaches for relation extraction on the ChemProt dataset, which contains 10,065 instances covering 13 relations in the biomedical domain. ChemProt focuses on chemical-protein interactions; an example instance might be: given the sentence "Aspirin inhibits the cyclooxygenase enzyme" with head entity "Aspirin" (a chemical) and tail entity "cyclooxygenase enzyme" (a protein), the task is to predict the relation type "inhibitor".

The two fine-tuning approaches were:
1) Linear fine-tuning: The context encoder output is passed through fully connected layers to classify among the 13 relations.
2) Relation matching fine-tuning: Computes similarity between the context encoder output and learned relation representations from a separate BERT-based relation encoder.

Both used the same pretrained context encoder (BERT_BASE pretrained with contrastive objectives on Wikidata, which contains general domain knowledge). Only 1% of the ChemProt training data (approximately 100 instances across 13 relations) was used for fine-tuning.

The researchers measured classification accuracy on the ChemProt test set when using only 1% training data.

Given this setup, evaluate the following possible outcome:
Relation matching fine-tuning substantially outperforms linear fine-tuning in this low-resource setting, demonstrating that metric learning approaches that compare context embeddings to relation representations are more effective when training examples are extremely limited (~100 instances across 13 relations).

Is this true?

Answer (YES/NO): NO